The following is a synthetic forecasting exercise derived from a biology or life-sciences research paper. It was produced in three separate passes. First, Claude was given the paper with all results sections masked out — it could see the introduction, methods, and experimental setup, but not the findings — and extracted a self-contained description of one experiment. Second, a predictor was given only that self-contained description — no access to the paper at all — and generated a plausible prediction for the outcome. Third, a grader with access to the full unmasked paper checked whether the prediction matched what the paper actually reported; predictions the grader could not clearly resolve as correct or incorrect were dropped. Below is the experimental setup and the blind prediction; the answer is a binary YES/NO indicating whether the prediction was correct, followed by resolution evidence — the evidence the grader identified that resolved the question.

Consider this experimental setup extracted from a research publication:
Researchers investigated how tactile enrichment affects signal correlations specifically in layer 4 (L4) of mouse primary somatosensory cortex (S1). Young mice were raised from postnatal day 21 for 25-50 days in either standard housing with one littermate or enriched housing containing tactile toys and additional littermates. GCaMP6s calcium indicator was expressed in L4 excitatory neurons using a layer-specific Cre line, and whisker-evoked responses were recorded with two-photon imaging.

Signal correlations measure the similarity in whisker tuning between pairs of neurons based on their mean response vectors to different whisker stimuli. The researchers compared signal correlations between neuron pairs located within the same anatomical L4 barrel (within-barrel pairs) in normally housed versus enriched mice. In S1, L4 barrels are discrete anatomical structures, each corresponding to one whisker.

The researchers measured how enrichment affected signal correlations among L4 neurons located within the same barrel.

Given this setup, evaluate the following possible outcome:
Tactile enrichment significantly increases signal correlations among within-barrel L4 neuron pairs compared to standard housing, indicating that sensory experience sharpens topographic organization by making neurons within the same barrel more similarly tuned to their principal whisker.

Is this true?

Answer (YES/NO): YES